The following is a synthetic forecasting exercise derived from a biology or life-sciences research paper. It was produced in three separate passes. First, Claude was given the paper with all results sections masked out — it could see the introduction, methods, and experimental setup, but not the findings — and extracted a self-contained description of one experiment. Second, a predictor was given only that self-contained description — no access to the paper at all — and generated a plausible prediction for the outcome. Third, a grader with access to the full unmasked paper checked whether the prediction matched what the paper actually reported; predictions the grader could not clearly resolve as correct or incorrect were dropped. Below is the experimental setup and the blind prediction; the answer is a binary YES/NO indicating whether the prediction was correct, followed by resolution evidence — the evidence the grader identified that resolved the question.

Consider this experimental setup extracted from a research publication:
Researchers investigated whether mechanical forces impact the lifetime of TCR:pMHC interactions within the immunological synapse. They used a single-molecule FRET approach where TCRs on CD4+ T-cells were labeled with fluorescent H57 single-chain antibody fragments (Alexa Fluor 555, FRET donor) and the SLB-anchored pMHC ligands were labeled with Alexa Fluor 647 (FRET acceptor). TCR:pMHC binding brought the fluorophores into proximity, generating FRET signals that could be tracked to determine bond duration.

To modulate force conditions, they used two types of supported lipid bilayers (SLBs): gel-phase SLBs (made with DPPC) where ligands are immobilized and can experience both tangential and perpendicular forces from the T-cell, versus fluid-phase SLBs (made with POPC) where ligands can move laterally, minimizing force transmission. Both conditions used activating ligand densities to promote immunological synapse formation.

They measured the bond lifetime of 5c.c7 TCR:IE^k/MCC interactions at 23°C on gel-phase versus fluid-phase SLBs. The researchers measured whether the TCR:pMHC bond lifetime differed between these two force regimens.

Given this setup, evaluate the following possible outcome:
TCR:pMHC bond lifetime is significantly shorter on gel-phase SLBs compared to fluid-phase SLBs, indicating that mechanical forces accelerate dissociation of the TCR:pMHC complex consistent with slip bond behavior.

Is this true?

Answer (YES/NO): NO